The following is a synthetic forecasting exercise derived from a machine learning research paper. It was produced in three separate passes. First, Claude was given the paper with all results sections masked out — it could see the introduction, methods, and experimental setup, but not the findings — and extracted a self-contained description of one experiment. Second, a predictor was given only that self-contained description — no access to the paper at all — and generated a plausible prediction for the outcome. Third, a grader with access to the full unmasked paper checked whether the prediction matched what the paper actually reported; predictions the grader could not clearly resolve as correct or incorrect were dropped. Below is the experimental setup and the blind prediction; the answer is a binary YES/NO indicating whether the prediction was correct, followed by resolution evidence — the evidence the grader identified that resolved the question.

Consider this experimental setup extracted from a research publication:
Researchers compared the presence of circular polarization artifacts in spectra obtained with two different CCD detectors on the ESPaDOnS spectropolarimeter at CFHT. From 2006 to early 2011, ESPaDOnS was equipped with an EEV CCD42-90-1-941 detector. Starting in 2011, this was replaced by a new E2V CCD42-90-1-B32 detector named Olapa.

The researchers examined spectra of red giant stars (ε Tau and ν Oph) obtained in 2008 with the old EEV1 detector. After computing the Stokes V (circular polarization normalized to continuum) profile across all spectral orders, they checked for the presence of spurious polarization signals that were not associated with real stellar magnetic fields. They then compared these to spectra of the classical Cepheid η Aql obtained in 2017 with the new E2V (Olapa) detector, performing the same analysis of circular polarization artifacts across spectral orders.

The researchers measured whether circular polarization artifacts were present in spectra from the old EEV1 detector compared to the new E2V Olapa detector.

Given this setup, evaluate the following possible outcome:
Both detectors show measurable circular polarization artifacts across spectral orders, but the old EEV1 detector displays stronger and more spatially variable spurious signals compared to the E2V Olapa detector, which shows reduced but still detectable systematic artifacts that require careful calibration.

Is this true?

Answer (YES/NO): NO